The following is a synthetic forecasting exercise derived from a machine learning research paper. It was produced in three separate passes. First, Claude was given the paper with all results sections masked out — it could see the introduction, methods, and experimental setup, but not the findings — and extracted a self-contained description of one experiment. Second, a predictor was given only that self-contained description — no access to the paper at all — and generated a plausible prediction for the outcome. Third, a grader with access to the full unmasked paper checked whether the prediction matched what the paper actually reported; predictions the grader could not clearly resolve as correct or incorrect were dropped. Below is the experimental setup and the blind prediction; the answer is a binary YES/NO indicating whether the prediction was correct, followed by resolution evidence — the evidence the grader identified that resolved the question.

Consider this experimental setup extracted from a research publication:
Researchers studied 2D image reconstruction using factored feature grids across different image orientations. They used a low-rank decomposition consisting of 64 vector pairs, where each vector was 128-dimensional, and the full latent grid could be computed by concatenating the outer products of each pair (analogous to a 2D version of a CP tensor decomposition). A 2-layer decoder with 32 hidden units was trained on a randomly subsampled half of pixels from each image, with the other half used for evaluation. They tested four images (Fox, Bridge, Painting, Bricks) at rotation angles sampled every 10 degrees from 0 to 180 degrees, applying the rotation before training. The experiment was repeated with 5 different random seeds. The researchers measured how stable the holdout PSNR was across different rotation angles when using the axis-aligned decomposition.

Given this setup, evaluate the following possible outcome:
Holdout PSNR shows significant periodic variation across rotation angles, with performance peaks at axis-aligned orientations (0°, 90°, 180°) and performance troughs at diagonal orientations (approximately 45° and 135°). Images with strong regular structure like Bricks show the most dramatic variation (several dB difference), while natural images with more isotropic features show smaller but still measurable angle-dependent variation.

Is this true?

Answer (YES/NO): NO